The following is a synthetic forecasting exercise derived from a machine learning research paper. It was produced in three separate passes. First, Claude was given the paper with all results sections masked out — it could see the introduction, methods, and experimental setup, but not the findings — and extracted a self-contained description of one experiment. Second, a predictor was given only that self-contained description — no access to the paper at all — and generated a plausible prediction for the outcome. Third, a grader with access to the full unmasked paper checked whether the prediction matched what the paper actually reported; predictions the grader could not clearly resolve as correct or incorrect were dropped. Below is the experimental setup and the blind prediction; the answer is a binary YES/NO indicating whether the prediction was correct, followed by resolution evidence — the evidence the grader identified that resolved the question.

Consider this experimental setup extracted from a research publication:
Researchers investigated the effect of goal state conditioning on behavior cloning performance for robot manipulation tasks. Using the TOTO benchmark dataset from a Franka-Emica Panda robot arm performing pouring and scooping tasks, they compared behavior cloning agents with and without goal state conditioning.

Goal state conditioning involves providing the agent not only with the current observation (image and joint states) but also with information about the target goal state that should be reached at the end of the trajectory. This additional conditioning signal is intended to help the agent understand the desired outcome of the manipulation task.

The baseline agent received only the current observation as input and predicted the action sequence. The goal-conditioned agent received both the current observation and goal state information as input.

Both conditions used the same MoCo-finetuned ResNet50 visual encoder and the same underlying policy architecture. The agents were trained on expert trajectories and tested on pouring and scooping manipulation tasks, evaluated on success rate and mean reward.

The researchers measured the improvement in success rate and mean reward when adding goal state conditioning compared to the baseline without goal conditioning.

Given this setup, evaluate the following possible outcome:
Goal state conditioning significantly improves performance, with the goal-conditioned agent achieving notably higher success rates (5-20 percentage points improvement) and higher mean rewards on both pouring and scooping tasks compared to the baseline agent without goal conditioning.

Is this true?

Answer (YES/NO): NO